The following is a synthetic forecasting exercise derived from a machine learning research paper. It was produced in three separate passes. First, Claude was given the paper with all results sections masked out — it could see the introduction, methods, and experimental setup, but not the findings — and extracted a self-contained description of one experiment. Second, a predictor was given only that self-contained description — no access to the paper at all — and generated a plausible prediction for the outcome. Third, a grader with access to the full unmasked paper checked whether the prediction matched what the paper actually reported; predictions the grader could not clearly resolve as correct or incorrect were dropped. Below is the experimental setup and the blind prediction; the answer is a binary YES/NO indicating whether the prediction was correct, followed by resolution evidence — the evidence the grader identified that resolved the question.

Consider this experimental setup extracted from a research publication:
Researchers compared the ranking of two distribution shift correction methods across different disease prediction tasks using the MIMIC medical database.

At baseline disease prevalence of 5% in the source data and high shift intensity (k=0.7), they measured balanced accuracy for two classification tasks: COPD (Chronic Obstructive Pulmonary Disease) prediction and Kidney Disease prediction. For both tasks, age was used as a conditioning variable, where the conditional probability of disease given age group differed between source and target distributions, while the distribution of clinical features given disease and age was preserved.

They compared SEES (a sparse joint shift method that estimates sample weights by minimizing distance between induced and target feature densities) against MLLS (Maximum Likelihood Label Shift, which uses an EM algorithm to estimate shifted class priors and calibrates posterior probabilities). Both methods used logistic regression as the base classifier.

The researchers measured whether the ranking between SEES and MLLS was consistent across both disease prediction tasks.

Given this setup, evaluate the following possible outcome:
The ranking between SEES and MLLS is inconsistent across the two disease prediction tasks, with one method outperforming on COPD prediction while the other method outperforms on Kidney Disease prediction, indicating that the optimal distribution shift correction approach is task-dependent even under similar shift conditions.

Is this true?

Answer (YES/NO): YES